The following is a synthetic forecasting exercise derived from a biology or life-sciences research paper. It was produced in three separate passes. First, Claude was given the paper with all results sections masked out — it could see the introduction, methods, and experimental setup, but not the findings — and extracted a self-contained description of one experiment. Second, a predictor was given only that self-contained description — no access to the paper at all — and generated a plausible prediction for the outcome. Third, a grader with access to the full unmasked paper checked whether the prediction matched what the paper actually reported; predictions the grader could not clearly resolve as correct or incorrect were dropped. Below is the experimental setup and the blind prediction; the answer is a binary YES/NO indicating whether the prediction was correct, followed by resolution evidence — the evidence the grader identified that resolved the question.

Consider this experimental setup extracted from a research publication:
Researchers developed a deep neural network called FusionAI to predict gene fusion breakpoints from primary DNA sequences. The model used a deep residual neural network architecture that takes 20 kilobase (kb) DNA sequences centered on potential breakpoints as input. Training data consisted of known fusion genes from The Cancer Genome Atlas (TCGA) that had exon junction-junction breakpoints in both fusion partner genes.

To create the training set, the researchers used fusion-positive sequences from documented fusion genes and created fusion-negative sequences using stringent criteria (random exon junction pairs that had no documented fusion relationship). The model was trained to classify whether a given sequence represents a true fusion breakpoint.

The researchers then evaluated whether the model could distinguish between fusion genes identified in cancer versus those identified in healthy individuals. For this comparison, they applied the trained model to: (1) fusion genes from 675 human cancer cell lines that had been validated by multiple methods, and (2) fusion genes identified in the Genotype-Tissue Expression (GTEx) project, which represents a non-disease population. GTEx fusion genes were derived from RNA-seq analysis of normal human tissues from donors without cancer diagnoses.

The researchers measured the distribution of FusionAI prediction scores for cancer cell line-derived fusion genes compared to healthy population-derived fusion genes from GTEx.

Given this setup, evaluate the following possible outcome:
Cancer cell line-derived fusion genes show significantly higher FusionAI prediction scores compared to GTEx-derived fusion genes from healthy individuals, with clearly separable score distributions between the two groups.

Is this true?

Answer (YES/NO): NO